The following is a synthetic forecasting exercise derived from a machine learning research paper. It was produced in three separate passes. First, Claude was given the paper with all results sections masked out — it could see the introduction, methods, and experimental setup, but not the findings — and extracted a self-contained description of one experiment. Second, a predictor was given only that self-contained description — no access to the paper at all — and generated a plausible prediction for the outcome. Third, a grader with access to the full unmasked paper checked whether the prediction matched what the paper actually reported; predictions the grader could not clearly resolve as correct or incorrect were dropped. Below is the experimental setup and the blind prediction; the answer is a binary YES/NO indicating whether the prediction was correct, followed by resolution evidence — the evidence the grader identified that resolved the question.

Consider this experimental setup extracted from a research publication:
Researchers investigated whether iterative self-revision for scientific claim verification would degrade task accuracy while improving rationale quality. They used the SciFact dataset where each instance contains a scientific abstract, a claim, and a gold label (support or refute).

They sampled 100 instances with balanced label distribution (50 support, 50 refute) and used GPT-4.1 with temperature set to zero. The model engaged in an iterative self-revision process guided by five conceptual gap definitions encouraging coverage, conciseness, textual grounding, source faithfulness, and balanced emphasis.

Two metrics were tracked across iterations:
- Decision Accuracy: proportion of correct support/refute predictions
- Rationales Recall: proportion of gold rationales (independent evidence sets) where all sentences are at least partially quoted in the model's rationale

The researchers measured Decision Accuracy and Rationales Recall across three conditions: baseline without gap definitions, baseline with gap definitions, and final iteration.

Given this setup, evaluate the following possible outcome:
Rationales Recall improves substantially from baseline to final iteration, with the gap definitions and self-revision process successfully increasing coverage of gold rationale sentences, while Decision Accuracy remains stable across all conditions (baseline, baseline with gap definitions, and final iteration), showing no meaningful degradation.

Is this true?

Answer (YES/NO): YES